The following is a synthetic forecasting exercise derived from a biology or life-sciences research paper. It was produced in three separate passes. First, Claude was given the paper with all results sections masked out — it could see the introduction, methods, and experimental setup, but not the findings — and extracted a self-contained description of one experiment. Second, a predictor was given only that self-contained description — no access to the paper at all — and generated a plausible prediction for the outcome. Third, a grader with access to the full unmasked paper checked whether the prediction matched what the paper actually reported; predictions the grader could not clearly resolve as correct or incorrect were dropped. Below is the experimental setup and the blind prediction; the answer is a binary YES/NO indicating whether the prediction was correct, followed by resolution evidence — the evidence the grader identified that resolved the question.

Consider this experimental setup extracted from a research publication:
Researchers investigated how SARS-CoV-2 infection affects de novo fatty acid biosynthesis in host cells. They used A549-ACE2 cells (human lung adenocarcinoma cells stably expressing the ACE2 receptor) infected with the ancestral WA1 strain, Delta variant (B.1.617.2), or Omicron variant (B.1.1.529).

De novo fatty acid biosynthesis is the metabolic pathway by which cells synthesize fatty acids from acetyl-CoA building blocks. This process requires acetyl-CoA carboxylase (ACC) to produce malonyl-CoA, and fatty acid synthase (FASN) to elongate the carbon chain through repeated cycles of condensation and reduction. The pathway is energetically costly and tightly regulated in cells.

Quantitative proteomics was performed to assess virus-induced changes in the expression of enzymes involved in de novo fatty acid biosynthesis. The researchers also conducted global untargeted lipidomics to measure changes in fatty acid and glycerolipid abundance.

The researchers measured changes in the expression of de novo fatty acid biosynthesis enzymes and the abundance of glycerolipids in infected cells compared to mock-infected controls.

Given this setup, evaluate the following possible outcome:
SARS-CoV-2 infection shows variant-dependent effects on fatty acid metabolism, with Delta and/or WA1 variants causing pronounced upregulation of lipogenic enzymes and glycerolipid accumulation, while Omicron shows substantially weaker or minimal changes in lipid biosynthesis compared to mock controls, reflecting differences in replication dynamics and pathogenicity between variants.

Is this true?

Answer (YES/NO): NO